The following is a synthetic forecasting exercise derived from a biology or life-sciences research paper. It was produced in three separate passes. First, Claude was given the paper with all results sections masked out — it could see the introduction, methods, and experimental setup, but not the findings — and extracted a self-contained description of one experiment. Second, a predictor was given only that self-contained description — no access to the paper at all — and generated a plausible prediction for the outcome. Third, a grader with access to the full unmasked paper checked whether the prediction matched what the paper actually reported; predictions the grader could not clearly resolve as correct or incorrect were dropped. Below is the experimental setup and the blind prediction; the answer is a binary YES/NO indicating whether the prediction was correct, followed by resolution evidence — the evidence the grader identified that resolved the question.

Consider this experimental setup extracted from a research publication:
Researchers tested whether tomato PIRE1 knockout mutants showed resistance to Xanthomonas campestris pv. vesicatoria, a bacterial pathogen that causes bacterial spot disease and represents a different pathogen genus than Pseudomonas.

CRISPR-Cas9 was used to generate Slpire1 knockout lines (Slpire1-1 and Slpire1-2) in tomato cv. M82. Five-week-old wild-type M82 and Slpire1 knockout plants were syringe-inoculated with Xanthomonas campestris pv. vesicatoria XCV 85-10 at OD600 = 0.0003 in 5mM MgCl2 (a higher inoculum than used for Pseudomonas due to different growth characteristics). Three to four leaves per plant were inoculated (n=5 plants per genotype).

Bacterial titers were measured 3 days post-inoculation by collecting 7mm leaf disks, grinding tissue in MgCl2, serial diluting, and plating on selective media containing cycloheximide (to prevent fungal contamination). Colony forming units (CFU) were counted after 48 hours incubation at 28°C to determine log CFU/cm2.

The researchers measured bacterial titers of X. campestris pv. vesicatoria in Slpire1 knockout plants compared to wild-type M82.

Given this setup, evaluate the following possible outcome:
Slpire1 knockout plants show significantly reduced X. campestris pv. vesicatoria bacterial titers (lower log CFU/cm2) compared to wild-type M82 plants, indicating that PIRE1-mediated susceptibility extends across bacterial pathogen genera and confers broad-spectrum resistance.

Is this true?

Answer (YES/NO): YES